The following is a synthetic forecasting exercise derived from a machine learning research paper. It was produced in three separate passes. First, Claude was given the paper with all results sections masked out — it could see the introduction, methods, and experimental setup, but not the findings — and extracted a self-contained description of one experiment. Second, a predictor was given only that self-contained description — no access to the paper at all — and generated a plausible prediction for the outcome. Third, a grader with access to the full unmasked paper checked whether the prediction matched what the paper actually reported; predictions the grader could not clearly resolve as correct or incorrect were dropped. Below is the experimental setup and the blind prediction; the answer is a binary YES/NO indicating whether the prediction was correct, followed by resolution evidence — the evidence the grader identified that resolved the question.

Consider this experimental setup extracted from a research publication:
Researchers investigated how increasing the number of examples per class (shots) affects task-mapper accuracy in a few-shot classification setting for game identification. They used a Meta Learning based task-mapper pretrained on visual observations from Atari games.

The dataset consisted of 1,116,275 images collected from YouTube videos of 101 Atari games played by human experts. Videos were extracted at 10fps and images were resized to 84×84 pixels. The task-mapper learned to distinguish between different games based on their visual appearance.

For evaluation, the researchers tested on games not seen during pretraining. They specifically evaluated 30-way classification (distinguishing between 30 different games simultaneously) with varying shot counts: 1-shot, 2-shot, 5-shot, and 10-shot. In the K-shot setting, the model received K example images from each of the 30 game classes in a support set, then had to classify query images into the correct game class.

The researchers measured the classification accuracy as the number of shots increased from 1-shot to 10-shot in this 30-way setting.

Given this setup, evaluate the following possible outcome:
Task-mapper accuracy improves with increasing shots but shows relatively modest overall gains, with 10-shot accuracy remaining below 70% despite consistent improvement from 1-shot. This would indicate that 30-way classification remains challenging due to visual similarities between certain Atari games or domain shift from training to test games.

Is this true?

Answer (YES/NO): YES